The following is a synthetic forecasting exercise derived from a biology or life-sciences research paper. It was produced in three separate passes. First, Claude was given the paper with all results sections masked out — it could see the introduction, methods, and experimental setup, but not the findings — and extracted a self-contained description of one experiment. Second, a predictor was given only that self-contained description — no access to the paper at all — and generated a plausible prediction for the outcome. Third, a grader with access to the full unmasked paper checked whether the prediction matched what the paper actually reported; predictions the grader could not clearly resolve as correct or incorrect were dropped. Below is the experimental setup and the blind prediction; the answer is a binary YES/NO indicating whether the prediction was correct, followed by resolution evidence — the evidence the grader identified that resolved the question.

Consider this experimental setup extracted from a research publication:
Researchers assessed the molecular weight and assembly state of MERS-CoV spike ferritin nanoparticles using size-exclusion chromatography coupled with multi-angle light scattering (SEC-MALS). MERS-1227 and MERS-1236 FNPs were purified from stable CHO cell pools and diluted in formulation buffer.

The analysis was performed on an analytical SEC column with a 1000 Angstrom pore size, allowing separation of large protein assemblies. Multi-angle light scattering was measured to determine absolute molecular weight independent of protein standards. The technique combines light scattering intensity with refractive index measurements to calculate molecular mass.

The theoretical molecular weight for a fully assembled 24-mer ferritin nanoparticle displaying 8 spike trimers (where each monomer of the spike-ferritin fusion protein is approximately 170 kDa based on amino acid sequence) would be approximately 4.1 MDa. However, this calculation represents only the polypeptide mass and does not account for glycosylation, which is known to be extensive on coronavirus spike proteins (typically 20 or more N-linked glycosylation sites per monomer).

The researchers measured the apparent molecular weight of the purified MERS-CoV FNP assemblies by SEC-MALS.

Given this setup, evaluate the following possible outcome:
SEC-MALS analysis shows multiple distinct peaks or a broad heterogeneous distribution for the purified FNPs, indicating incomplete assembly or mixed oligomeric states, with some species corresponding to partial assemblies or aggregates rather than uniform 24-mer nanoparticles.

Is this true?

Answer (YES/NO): NO